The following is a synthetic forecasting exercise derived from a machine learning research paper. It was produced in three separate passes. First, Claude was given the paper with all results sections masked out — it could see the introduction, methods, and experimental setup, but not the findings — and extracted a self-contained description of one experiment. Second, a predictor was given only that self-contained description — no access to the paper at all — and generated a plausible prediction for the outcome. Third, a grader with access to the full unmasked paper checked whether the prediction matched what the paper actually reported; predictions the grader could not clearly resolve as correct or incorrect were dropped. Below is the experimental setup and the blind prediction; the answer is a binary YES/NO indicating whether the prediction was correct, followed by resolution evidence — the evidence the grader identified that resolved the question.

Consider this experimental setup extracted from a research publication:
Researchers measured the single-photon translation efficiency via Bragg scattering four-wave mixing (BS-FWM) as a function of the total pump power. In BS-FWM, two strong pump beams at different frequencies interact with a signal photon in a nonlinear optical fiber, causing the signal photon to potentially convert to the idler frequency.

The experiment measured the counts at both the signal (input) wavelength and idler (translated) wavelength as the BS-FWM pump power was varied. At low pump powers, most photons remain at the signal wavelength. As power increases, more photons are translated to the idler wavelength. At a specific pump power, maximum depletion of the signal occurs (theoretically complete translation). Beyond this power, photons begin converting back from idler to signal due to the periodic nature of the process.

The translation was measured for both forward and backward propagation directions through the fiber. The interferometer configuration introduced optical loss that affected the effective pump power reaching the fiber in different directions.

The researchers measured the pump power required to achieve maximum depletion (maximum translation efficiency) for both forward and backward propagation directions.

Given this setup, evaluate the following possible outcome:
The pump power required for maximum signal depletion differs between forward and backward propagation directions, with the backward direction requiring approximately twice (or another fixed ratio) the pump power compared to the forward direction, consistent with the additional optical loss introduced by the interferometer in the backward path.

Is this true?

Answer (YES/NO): NO